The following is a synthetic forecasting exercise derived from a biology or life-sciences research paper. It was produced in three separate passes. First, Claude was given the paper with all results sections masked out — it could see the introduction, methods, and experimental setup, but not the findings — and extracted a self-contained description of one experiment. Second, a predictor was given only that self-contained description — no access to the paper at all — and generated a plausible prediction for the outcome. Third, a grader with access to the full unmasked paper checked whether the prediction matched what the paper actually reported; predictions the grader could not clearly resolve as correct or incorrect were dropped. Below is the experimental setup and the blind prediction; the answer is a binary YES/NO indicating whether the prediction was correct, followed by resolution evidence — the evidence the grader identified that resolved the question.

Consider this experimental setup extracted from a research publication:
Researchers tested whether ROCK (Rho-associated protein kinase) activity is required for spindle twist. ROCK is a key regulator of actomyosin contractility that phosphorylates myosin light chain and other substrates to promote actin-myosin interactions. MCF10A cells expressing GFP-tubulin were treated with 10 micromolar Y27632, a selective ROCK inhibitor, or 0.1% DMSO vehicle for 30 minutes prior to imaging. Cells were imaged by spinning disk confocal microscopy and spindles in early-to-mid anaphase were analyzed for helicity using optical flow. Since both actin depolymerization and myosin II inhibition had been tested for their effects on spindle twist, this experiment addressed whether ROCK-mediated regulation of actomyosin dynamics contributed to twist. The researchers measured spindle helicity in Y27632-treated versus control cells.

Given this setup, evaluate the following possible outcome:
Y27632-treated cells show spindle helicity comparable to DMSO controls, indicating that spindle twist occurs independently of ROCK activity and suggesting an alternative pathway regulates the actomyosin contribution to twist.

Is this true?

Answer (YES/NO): YES